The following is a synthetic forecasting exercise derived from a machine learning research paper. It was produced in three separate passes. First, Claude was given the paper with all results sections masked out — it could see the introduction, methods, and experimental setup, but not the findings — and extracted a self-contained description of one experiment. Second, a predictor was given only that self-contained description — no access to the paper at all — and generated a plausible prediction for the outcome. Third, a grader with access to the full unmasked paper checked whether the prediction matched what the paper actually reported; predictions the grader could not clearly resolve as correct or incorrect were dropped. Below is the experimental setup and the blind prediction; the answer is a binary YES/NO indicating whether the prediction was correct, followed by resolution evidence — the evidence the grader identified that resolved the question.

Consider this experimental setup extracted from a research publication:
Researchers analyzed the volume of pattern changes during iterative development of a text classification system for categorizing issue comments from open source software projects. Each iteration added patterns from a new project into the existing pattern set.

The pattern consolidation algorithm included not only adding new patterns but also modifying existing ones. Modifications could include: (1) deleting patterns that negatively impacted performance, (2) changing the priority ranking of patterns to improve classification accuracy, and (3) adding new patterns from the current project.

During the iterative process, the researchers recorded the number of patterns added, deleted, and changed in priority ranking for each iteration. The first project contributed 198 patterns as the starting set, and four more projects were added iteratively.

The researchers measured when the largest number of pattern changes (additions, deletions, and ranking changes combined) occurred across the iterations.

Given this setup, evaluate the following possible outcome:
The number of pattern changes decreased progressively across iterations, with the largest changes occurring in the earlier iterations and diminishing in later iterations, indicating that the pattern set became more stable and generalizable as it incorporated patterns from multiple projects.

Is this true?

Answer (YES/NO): NO